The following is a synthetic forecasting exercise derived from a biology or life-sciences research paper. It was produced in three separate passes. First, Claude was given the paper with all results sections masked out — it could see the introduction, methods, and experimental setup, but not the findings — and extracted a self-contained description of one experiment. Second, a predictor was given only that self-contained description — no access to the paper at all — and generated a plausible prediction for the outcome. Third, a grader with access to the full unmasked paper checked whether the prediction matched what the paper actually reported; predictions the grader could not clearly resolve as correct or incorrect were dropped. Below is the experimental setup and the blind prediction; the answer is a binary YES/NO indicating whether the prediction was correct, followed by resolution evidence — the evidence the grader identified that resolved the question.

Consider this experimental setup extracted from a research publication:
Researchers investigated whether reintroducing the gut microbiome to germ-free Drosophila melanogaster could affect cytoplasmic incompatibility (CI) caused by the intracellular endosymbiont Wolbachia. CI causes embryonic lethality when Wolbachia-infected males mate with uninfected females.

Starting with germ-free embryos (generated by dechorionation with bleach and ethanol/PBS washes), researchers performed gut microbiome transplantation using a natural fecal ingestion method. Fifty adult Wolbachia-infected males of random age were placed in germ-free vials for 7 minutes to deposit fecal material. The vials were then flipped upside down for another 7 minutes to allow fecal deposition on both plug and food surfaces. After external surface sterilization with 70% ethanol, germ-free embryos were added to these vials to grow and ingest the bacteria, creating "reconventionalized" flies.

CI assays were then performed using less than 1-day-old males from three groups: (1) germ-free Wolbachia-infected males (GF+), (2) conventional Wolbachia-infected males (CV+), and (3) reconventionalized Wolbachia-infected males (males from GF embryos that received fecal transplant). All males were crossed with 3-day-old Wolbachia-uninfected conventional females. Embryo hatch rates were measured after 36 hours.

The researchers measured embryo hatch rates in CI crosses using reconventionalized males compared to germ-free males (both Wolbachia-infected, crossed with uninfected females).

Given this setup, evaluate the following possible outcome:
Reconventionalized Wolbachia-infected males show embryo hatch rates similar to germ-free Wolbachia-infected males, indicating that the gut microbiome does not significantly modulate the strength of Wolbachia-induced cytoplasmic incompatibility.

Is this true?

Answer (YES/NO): NO